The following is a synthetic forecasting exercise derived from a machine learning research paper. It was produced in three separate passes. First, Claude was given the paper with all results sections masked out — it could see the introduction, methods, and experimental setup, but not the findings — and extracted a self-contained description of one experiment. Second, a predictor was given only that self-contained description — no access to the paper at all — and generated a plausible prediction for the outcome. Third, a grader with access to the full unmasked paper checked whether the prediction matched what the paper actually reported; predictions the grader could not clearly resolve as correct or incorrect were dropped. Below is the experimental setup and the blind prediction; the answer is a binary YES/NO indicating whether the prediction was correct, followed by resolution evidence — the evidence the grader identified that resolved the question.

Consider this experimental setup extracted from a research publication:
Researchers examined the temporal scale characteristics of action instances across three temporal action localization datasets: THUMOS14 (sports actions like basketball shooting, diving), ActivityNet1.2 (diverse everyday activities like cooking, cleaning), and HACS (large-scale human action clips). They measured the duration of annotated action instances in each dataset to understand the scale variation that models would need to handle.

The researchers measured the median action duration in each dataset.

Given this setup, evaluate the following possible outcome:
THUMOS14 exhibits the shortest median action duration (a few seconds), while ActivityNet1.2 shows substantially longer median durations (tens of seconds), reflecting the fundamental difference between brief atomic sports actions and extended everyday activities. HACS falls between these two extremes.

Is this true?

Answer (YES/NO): YES